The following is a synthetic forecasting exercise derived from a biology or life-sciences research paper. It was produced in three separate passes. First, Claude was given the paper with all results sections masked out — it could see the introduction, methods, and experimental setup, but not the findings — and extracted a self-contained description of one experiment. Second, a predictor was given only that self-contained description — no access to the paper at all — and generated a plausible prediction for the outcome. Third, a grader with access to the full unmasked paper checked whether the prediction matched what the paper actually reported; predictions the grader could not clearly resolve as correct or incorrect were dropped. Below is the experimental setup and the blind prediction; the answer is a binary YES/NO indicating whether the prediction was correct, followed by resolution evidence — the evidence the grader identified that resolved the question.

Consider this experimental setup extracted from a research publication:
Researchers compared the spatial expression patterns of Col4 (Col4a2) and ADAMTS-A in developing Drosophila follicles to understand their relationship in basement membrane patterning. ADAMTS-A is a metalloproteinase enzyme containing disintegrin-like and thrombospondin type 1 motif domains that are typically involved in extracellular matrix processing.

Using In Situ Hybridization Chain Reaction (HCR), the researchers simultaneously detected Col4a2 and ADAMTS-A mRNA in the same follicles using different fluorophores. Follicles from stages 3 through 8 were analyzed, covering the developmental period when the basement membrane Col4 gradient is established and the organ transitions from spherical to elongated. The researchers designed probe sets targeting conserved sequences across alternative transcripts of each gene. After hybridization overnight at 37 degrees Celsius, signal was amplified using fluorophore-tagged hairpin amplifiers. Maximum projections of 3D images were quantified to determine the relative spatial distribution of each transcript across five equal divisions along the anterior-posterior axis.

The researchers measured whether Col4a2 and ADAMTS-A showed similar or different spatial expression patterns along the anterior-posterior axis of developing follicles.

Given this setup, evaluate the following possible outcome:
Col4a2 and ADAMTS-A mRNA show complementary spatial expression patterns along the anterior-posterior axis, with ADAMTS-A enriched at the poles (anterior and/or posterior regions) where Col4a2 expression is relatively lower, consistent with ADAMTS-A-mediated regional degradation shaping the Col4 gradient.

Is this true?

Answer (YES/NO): NO